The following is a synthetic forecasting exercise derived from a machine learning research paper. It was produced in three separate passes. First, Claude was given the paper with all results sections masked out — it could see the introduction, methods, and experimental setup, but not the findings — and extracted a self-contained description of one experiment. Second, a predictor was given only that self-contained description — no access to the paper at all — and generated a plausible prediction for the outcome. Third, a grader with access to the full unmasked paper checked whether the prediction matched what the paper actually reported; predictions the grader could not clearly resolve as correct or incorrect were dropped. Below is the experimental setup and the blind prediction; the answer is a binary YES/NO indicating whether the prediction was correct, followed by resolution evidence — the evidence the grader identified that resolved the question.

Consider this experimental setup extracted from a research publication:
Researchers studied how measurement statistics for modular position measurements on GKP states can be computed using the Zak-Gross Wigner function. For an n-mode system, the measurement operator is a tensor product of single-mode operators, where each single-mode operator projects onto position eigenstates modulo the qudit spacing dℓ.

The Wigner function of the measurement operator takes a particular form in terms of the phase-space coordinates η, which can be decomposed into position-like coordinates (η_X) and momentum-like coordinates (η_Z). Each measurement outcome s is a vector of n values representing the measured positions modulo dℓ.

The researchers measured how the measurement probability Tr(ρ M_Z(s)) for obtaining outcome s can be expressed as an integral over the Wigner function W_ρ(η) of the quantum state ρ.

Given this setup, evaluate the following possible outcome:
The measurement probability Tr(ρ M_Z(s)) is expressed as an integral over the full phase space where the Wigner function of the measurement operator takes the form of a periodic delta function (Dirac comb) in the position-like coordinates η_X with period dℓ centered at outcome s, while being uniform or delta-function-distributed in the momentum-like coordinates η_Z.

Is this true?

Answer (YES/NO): NO